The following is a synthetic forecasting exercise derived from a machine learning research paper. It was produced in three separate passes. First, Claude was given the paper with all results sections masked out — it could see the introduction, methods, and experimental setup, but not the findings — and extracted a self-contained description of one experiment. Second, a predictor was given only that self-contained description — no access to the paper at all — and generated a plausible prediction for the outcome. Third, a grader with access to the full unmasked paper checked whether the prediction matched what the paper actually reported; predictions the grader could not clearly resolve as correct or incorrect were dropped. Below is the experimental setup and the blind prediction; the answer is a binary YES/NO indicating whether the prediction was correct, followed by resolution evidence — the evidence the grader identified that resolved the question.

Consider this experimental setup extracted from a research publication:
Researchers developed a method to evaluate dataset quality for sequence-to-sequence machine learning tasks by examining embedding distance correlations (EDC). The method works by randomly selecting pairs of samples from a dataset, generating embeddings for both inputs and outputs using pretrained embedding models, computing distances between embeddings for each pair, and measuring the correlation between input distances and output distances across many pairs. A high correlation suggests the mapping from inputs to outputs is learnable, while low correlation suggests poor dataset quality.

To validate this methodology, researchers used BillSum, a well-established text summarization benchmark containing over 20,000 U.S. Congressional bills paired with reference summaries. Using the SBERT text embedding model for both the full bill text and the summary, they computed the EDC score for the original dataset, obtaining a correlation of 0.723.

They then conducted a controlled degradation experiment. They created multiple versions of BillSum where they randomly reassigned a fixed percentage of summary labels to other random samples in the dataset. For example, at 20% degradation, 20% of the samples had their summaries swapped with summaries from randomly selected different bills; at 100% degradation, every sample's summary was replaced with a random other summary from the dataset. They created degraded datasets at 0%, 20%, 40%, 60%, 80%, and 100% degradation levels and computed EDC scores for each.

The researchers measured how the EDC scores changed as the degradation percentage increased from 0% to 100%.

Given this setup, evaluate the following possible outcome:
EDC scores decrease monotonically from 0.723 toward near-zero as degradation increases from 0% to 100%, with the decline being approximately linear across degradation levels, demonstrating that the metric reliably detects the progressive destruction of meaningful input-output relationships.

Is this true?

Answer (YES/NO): NO